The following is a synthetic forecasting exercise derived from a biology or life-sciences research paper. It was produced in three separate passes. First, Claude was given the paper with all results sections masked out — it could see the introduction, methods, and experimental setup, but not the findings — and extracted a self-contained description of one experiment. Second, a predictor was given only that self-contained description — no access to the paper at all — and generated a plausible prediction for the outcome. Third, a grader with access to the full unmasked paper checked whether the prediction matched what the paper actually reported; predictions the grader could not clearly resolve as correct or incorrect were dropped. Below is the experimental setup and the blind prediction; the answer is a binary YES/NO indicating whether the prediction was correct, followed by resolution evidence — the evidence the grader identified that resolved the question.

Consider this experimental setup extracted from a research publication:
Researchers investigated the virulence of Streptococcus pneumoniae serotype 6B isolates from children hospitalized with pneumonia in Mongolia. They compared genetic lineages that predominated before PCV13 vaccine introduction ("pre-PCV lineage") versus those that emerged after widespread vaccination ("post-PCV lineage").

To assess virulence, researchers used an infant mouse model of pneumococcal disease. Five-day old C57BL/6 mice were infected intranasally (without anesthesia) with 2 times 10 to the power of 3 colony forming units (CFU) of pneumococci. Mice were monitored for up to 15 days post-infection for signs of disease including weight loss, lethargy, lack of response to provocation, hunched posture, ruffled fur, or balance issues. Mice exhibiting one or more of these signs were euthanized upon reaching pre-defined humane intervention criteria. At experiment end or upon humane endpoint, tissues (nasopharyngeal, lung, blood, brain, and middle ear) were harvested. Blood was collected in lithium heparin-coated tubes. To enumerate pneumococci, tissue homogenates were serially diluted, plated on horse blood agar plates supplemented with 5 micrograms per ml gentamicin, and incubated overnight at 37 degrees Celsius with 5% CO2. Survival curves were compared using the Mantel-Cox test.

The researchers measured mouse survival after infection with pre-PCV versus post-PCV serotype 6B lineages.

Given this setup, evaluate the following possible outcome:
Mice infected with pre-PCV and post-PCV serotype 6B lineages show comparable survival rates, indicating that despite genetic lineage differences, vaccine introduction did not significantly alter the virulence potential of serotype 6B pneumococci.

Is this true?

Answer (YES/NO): NO